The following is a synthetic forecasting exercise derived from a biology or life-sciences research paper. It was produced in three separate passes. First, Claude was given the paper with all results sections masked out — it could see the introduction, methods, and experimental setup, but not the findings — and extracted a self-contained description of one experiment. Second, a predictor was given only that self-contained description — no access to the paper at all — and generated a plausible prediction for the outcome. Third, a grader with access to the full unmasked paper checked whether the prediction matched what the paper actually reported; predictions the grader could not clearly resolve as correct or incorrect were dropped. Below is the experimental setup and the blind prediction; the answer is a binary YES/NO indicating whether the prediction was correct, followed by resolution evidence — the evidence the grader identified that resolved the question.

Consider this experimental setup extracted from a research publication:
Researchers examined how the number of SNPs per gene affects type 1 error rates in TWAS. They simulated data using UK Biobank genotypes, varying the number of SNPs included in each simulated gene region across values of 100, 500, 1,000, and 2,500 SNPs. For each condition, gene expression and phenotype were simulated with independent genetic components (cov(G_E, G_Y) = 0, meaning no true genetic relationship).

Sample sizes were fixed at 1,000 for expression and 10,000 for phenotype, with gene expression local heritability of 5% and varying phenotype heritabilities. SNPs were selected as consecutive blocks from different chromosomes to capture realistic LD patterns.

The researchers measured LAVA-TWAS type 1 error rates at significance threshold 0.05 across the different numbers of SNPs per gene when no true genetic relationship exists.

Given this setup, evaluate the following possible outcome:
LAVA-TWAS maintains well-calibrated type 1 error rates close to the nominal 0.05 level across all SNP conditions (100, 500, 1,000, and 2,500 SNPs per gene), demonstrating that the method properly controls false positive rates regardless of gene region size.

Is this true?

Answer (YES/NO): NO